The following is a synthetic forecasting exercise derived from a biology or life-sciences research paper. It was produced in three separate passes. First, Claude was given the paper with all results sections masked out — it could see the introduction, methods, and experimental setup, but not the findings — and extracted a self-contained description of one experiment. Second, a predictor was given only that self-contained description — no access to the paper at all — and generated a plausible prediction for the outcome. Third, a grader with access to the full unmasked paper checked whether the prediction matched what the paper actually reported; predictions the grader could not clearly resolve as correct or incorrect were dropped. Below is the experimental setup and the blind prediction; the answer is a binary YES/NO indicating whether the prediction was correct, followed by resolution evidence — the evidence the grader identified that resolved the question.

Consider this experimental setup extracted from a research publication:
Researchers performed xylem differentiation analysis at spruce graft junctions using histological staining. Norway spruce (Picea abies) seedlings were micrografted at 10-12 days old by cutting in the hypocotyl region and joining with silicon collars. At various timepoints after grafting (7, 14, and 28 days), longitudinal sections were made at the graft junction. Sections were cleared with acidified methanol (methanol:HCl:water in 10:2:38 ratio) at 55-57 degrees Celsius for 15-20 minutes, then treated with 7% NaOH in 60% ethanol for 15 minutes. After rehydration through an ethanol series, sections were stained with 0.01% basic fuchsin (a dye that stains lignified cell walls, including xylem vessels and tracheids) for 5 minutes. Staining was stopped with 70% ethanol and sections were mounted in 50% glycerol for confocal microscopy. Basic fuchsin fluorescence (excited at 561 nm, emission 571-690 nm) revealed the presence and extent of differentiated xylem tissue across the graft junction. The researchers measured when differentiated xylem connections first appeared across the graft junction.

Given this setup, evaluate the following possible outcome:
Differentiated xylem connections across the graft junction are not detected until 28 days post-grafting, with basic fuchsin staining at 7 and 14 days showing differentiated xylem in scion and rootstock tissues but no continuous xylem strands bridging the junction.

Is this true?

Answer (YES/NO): NO